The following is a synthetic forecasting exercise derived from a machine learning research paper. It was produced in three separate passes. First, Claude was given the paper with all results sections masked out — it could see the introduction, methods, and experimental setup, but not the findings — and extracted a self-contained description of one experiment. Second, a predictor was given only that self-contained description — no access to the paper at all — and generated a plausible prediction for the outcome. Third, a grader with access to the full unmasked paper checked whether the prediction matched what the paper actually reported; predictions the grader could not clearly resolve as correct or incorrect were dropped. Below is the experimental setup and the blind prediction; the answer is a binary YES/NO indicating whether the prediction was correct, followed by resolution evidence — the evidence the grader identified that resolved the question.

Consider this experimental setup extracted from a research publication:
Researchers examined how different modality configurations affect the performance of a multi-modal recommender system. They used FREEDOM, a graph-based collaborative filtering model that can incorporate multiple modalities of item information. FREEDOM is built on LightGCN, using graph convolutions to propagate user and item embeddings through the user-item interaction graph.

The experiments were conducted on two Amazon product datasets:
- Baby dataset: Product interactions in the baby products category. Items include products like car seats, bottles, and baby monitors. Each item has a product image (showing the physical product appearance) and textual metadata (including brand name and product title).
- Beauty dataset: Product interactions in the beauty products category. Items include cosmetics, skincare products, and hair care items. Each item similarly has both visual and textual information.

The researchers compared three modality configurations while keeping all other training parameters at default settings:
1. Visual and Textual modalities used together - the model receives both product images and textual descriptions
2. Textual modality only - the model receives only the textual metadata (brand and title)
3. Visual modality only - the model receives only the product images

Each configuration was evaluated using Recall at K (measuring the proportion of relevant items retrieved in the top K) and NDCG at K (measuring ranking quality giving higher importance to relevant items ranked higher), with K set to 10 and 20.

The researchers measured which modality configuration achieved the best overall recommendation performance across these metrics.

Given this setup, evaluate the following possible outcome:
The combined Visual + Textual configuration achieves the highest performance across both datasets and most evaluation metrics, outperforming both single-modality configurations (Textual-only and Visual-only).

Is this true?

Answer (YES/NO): NO